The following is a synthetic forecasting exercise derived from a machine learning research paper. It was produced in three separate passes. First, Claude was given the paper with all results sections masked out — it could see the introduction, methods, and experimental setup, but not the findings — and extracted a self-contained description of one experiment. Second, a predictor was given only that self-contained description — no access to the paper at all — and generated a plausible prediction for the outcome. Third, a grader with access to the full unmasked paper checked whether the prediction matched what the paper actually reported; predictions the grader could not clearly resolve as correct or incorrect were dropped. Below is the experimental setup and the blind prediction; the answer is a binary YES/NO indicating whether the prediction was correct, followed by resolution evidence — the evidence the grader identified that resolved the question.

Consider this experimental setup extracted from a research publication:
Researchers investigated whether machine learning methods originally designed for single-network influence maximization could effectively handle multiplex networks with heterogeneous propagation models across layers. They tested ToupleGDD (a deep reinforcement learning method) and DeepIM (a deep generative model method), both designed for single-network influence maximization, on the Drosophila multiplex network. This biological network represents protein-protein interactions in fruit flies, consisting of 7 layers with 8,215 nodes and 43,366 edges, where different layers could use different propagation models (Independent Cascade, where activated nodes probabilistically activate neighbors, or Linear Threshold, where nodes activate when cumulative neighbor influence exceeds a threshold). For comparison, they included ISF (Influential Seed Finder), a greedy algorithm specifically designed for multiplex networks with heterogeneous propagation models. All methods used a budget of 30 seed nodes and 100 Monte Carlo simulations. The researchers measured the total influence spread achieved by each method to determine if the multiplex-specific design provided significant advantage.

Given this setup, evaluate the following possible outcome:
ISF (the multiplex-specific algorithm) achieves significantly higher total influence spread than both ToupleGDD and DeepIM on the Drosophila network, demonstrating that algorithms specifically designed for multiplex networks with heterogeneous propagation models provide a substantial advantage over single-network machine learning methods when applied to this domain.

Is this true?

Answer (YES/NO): NO